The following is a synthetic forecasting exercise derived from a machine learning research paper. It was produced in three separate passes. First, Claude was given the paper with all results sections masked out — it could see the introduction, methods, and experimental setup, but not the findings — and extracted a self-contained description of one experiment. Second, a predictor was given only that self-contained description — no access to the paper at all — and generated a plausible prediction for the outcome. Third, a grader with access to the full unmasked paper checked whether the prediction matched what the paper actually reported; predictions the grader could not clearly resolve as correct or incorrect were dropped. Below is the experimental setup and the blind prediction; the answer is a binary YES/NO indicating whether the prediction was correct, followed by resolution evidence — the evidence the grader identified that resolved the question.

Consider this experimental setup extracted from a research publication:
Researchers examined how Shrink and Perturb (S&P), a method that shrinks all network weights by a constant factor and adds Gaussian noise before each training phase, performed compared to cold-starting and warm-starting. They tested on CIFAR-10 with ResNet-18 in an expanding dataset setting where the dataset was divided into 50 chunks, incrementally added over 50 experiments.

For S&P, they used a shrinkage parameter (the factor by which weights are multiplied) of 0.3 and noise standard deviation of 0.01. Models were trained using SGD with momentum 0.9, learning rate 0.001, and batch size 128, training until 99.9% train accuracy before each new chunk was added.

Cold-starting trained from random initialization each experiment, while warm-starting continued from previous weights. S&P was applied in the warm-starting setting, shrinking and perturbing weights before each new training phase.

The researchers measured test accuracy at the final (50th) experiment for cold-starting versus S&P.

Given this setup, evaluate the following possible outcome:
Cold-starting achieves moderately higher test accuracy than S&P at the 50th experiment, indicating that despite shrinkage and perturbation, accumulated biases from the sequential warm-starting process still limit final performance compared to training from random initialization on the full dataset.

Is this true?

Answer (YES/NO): NO